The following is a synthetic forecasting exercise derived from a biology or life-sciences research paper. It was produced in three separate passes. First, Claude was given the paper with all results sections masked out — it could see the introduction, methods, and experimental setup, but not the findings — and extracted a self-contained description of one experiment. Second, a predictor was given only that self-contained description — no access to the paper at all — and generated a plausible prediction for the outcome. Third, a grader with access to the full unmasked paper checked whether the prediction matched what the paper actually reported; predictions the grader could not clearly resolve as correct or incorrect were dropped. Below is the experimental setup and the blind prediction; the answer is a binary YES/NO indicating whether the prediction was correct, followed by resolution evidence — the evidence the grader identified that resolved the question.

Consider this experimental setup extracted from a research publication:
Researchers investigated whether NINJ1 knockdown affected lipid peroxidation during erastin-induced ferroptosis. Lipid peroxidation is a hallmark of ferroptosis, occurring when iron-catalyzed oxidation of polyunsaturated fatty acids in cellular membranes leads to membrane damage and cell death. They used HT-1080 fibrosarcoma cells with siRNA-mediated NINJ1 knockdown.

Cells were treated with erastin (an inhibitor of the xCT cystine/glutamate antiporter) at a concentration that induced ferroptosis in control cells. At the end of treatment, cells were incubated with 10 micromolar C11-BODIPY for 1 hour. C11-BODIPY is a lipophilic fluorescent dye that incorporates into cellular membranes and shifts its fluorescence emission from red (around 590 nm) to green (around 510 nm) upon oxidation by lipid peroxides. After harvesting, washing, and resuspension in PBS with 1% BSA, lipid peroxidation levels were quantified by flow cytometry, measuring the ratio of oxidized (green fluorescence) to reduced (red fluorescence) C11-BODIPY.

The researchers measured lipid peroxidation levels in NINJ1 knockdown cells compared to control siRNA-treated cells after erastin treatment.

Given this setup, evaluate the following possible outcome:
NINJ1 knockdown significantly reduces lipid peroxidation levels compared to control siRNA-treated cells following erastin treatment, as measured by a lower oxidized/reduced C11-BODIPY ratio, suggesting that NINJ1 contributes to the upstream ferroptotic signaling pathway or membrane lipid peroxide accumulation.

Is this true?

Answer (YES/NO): YES